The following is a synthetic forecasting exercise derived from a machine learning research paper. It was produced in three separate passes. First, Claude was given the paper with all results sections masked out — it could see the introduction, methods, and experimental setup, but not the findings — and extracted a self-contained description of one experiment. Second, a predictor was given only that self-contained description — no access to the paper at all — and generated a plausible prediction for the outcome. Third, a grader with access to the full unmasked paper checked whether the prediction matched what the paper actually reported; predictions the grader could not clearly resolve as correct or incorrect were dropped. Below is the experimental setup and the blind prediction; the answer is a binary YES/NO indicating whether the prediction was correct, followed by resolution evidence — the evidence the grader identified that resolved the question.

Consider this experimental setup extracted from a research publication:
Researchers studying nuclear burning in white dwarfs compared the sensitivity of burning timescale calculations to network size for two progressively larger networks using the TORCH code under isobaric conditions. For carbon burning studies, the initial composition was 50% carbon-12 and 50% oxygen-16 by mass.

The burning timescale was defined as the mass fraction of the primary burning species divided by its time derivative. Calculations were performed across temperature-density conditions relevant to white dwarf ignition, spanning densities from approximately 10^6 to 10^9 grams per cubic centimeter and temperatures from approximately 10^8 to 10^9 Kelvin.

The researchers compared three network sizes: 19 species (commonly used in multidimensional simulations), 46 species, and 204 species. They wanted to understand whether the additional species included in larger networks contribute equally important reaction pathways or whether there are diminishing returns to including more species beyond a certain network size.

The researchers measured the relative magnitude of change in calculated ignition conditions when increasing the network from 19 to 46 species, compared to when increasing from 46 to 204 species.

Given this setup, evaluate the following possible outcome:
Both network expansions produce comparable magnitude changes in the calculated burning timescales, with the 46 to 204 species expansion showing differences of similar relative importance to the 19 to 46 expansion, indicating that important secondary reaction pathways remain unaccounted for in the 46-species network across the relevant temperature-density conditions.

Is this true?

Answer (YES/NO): NO